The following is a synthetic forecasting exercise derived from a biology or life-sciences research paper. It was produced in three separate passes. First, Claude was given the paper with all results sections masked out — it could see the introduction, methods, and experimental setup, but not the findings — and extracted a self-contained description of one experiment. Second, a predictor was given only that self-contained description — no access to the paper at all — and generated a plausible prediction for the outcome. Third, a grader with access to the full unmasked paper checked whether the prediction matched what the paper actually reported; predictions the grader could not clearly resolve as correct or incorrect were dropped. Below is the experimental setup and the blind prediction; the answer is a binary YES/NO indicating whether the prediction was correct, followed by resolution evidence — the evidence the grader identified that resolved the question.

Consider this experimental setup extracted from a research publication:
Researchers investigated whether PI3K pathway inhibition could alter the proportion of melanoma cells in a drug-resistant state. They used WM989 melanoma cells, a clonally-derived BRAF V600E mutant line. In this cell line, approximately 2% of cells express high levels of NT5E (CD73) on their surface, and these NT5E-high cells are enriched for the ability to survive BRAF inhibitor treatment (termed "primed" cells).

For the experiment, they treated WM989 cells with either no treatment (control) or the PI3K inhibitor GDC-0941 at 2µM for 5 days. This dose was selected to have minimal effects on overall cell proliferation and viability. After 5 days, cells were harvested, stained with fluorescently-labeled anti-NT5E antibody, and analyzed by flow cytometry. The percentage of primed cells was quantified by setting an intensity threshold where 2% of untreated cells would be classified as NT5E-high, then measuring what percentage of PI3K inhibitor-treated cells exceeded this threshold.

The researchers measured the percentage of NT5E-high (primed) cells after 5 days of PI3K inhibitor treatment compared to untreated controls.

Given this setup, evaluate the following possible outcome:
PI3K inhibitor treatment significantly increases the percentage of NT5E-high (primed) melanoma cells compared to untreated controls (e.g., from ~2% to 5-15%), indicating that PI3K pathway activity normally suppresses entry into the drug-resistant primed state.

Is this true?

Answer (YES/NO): NO